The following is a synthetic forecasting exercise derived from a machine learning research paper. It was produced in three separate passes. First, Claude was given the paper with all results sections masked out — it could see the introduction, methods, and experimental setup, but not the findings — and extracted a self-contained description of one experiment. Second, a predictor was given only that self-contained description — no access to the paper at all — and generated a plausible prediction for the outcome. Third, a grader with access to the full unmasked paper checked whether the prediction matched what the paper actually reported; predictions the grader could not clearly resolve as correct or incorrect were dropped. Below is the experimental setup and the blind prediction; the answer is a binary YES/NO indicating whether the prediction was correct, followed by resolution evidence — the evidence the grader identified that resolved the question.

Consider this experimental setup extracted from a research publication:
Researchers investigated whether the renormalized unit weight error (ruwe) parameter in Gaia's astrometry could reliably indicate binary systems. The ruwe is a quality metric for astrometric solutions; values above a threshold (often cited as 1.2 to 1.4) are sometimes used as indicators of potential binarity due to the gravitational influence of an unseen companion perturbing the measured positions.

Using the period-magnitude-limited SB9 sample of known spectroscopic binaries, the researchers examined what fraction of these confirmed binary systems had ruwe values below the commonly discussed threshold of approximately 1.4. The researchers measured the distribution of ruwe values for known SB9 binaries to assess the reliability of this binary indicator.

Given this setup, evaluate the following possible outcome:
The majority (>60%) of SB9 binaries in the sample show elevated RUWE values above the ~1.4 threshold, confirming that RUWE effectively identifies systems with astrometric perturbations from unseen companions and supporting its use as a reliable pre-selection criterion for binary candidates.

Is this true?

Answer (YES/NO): NO